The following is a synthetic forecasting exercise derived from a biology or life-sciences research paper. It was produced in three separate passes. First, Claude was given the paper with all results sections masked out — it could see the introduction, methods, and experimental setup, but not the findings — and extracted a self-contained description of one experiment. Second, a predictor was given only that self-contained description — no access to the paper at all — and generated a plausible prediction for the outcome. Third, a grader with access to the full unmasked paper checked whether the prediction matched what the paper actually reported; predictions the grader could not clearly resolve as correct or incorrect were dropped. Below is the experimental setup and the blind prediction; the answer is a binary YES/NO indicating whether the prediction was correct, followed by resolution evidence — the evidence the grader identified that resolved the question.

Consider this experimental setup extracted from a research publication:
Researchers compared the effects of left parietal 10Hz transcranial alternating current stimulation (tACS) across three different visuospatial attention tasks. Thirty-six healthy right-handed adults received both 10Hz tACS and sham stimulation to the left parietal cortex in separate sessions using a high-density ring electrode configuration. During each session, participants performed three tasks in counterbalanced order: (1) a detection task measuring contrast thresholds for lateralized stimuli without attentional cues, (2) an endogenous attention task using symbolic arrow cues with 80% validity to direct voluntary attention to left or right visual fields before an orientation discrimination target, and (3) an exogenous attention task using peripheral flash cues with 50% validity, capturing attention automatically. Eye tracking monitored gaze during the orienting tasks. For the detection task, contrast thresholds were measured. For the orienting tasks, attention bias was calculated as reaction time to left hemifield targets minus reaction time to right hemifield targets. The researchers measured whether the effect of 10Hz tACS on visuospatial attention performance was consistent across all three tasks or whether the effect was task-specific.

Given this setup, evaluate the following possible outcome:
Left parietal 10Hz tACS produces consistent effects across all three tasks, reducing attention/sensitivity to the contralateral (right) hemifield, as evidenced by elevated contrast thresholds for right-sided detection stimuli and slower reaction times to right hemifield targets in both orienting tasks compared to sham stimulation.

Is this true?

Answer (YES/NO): NO